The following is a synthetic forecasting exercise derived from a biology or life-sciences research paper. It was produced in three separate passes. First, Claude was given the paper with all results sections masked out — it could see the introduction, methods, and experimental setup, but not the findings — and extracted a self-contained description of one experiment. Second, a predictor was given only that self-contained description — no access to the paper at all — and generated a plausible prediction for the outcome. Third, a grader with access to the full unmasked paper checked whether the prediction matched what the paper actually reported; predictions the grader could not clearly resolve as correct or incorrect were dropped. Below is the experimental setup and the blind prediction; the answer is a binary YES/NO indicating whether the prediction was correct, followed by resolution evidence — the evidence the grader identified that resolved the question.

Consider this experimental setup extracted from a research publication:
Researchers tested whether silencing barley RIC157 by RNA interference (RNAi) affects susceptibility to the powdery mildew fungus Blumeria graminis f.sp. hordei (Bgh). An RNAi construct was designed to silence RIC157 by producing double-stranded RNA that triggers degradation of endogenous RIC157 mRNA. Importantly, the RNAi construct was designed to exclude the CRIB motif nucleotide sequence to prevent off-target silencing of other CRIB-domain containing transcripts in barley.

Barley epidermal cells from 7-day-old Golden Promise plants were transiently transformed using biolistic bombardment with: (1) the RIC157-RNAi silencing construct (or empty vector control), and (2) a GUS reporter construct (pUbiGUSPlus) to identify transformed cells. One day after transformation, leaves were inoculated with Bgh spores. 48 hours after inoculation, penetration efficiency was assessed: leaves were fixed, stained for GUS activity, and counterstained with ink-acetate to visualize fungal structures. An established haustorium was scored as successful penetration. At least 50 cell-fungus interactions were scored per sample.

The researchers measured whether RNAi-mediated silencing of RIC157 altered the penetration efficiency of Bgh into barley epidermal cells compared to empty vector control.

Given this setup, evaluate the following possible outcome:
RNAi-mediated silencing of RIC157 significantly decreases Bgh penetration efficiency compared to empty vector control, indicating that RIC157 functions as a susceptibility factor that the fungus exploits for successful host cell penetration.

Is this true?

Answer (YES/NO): NO